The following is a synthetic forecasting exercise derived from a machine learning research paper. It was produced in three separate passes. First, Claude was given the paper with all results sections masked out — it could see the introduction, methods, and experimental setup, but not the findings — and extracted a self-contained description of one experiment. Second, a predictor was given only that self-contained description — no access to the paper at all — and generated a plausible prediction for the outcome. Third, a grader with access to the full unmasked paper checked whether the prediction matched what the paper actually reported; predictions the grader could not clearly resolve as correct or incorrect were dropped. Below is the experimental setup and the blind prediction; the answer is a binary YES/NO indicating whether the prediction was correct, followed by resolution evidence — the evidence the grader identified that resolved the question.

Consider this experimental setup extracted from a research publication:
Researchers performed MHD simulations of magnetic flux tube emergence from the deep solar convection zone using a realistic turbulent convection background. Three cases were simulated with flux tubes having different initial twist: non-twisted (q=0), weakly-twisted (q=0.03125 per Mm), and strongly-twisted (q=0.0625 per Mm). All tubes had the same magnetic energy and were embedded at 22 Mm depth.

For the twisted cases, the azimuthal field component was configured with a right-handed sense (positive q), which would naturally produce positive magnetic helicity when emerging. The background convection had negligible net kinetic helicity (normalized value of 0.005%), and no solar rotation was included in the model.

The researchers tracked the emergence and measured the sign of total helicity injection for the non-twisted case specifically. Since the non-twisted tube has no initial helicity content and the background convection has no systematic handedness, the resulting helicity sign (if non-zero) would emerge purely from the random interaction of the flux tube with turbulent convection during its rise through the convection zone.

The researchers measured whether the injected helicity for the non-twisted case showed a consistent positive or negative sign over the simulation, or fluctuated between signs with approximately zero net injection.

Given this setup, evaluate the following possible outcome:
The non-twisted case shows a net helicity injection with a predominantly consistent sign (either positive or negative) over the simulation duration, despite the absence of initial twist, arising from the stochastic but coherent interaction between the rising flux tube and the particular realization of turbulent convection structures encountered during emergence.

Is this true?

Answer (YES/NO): YES